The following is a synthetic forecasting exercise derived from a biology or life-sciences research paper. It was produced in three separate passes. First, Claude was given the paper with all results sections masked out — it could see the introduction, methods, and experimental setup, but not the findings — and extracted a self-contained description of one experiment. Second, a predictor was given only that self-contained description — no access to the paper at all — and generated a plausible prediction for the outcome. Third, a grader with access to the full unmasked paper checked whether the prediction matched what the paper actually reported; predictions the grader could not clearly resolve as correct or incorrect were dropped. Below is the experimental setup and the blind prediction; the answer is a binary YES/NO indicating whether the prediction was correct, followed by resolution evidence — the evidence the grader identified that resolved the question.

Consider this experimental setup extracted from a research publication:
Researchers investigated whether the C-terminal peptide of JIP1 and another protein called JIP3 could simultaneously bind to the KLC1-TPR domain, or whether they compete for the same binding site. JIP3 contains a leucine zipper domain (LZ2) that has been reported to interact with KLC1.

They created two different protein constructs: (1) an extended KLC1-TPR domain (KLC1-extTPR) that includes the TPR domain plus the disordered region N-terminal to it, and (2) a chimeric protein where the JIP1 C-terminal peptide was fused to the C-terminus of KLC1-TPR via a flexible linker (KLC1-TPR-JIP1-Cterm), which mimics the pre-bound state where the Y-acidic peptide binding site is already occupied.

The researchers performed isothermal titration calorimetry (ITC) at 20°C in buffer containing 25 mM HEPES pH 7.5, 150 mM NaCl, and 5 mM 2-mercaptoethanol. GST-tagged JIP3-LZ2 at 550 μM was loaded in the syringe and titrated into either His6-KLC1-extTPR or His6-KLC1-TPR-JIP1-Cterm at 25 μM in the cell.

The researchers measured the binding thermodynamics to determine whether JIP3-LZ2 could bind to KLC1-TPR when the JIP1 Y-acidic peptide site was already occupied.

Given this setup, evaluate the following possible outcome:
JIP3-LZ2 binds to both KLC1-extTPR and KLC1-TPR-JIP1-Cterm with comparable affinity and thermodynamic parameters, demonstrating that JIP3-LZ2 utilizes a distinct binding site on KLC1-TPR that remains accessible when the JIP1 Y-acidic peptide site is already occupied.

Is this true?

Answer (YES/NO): YES